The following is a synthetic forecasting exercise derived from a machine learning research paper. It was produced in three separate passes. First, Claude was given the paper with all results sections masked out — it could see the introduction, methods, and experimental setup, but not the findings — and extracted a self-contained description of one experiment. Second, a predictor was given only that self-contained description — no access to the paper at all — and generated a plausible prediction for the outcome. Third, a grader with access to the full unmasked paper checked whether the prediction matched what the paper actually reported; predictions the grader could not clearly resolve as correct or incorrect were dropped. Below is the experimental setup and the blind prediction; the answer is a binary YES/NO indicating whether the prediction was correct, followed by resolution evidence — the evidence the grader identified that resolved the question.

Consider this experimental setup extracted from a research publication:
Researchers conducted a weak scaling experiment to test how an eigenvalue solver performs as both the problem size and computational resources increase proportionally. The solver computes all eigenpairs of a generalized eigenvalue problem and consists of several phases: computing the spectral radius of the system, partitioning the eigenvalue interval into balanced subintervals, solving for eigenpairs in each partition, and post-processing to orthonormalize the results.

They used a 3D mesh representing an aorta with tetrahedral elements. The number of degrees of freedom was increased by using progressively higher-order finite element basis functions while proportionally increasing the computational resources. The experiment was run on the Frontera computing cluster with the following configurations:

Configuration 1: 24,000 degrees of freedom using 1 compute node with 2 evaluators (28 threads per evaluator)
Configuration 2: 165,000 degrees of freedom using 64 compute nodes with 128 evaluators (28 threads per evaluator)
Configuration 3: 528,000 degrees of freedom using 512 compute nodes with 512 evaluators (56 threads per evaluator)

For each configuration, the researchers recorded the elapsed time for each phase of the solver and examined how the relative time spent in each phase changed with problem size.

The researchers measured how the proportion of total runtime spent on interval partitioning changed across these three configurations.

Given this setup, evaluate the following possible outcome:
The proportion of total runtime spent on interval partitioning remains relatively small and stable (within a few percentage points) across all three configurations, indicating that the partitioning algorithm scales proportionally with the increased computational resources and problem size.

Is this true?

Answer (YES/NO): NO